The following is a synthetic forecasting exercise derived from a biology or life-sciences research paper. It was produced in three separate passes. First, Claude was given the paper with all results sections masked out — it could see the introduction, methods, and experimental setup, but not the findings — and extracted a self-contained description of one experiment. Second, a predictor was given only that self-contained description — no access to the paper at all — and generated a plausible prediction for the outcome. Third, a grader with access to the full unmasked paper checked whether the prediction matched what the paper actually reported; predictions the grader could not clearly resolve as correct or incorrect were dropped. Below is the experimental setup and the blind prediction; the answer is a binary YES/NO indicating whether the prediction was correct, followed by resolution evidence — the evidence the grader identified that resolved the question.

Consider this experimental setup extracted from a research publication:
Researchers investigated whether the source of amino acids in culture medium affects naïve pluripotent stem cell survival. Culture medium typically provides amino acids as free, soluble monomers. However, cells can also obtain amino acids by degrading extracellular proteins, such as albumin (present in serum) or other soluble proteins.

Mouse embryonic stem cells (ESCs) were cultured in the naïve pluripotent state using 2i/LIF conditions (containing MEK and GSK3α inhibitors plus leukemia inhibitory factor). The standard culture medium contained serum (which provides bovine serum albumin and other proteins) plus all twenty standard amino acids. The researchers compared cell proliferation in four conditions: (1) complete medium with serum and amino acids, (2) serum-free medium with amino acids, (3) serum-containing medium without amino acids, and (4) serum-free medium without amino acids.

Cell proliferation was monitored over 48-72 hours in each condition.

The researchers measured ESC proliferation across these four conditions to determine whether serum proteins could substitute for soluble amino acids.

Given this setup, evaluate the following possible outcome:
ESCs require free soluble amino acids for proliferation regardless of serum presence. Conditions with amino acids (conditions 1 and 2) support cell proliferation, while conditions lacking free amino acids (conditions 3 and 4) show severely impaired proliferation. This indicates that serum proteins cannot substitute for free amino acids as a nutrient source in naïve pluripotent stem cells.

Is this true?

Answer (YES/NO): NO